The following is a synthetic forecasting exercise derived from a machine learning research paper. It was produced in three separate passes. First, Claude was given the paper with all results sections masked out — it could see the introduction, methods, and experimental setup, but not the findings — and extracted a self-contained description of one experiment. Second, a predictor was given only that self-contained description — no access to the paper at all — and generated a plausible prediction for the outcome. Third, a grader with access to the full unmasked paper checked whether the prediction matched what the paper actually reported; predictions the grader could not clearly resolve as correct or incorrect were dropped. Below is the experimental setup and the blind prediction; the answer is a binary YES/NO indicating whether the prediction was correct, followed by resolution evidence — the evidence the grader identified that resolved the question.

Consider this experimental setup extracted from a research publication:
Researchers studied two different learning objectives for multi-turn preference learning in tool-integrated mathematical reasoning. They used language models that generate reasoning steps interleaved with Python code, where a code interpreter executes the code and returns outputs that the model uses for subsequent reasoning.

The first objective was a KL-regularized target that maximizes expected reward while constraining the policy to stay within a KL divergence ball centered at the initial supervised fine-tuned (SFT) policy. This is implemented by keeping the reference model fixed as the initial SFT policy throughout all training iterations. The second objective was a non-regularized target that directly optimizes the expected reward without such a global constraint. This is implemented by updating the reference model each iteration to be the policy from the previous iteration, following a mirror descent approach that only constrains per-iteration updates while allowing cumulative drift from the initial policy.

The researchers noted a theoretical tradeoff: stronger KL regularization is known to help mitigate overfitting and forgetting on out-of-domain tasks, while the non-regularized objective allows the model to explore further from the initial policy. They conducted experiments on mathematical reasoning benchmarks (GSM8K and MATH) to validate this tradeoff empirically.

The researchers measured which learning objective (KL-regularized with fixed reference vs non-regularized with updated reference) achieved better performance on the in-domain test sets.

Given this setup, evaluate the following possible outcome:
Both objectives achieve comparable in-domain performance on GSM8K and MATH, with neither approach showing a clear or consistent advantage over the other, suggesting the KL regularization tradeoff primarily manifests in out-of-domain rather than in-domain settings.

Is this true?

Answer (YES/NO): NO